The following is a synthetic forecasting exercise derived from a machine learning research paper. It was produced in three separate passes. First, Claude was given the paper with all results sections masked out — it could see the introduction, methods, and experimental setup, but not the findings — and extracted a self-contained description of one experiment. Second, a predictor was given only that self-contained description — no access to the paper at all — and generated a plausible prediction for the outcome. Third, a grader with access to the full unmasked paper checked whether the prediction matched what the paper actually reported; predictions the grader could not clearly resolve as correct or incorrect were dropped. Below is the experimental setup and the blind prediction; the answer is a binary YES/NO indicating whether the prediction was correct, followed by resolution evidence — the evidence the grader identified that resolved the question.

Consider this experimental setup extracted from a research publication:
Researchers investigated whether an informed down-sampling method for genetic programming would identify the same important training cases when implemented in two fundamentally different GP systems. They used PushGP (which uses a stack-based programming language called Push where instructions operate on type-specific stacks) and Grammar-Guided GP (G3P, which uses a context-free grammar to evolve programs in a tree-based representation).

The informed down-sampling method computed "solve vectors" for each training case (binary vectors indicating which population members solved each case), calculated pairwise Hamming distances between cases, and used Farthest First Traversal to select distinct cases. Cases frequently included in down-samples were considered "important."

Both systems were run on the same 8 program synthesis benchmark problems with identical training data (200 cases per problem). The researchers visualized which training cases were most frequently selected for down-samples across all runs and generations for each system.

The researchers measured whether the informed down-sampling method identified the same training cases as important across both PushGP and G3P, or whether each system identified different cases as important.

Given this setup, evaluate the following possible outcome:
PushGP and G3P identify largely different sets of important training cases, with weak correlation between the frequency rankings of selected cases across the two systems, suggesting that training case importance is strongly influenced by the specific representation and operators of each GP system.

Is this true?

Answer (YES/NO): NO